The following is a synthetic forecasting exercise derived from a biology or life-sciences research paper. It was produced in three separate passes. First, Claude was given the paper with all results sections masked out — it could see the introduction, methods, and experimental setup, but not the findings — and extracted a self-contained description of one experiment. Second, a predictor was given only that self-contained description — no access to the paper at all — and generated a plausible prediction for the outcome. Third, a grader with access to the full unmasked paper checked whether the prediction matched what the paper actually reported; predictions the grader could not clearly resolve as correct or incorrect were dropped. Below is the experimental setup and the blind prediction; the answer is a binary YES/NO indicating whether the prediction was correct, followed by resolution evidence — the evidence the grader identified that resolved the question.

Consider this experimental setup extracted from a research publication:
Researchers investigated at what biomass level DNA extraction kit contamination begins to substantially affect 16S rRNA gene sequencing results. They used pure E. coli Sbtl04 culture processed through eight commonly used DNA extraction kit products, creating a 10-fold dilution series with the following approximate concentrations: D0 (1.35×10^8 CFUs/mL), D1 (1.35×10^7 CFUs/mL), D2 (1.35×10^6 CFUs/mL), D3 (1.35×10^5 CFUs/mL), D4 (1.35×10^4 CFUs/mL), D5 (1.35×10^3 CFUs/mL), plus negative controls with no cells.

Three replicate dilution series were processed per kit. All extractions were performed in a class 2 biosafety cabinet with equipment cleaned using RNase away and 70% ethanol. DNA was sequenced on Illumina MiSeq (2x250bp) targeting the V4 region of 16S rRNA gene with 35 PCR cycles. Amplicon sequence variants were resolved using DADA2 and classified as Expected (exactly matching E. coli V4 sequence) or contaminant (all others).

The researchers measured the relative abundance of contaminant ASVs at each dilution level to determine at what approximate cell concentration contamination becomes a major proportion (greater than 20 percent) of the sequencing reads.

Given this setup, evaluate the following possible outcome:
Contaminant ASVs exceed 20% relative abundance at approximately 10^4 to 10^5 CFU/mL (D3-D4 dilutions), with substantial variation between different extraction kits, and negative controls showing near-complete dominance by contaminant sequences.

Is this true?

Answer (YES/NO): NO